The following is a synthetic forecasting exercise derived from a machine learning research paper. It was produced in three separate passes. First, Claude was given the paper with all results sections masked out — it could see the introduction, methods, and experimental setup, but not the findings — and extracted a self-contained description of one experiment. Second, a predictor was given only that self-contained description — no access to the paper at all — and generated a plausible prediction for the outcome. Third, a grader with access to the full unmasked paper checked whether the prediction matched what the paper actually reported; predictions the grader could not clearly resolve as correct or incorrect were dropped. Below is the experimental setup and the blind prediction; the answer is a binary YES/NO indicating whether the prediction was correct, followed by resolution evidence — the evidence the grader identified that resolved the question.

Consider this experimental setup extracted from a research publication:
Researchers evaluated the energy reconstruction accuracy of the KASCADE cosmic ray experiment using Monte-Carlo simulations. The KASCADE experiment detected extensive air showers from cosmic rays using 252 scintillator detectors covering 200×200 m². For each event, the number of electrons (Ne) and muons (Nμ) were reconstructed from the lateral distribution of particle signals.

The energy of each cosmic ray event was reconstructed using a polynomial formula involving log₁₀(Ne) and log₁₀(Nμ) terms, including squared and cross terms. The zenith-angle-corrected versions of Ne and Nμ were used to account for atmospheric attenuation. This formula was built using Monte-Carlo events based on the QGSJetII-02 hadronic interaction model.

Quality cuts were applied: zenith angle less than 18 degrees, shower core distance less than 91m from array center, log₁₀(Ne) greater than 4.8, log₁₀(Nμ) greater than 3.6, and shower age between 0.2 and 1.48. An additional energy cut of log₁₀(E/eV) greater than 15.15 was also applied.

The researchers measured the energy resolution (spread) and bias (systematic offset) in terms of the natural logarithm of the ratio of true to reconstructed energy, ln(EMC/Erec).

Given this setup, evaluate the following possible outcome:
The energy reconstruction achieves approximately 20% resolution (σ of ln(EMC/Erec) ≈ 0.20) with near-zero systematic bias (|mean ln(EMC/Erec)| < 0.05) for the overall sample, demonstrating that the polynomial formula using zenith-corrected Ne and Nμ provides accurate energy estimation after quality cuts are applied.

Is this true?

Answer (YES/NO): NO